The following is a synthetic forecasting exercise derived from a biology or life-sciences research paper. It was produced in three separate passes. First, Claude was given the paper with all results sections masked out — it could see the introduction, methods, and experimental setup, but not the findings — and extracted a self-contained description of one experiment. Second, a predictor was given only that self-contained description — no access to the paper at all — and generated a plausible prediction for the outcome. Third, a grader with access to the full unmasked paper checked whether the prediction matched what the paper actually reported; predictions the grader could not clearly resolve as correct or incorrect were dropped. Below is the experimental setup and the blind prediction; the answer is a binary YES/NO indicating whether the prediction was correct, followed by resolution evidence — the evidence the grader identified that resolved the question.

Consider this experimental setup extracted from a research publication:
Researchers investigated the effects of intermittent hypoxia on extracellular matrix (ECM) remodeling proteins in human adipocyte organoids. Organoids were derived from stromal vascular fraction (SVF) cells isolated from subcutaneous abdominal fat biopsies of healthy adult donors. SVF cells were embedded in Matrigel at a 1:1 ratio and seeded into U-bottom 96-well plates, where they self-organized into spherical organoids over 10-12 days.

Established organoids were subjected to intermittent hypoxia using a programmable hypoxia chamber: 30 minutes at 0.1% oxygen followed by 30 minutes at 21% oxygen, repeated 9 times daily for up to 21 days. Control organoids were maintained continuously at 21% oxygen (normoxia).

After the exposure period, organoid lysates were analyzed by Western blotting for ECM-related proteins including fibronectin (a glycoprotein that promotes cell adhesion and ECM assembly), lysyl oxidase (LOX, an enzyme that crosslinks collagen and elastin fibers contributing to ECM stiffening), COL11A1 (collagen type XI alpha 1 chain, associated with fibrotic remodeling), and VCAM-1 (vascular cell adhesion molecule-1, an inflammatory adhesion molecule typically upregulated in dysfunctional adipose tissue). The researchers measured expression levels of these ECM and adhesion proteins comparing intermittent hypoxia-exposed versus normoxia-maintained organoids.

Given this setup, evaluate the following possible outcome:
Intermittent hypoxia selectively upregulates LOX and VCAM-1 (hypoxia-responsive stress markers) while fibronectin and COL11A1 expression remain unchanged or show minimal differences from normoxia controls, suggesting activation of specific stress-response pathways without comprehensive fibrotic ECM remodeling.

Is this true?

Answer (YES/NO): NO